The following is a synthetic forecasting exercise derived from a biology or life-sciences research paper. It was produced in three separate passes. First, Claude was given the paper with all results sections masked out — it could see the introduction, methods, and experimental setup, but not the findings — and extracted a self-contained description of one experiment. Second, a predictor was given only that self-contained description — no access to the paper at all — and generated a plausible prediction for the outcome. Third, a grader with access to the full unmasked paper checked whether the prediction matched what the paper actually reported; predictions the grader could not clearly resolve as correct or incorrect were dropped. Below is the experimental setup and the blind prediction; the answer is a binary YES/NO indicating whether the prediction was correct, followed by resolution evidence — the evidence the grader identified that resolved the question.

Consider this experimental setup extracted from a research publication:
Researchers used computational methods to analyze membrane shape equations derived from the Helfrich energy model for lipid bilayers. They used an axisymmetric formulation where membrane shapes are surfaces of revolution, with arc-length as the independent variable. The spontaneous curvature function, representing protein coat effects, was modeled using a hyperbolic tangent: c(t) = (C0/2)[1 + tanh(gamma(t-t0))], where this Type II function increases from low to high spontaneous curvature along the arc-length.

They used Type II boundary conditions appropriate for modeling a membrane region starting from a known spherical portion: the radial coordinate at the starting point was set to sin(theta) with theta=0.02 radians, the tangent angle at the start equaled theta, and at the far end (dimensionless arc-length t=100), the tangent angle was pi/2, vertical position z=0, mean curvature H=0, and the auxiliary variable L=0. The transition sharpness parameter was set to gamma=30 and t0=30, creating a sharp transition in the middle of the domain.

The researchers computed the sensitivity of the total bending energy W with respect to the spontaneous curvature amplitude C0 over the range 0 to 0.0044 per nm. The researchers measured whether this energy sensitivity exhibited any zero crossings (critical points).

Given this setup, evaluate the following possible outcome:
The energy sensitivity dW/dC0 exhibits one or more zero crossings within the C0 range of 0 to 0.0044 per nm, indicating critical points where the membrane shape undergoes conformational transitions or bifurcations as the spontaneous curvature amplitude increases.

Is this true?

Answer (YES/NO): YES